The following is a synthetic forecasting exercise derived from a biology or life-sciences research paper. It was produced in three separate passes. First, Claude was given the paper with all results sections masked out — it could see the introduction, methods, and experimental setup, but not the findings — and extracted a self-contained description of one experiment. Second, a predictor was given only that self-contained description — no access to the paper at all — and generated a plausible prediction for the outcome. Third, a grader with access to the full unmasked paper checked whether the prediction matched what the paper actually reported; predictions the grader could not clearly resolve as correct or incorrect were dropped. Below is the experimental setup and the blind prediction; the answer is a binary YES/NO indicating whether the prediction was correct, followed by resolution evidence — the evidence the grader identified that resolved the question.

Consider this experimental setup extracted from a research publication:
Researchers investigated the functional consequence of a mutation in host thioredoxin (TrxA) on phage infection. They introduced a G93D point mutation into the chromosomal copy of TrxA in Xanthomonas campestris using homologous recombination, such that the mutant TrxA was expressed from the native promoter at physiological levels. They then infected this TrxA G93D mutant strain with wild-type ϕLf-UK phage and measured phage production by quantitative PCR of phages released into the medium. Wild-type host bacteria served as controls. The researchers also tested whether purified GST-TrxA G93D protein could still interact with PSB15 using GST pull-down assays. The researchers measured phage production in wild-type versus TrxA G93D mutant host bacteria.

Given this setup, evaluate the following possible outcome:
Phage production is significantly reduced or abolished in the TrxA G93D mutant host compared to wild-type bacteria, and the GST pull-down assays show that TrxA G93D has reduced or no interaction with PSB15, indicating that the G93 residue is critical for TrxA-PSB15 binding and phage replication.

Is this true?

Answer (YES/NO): YES